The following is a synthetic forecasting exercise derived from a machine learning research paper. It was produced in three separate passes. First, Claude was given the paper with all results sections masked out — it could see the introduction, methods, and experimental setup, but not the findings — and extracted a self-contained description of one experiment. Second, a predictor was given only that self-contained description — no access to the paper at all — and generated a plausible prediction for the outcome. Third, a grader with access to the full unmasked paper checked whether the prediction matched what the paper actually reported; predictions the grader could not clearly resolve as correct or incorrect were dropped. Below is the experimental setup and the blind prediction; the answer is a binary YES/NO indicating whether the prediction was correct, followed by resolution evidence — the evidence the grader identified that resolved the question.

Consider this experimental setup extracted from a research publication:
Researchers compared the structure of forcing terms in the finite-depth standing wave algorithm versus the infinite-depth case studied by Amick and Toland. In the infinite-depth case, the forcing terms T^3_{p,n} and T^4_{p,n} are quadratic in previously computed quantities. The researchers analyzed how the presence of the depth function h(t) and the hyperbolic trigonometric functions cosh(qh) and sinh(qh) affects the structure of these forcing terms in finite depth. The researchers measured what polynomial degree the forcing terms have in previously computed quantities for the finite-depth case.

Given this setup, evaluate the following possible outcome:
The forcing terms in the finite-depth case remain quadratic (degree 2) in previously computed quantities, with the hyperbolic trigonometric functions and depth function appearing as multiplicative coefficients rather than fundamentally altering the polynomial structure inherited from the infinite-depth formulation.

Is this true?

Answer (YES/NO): NO